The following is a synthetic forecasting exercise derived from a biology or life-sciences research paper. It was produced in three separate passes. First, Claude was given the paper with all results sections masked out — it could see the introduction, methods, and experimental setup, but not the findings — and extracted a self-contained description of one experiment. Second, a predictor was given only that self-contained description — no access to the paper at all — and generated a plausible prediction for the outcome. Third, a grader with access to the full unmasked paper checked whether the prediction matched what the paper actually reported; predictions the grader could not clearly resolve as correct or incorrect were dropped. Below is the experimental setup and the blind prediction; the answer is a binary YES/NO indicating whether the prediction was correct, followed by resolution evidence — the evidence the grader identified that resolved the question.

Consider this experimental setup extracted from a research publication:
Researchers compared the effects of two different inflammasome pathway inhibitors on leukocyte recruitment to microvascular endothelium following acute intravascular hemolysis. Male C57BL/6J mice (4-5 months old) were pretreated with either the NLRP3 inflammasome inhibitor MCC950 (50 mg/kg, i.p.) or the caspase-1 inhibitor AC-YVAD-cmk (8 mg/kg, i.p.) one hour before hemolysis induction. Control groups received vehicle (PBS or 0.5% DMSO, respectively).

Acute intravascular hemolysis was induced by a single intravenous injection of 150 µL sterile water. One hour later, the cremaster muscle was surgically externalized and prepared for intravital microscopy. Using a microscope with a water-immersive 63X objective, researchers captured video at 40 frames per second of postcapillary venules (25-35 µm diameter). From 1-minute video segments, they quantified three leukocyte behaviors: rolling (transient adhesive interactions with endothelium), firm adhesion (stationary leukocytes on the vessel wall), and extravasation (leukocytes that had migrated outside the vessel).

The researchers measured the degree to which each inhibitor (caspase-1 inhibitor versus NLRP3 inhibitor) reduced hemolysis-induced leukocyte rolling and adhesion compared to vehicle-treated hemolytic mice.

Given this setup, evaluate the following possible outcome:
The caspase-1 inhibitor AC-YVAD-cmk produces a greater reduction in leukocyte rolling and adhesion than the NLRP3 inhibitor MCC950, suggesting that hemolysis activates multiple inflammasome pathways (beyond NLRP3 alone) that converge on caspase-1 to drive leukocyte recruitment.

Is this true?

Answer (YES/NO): YES